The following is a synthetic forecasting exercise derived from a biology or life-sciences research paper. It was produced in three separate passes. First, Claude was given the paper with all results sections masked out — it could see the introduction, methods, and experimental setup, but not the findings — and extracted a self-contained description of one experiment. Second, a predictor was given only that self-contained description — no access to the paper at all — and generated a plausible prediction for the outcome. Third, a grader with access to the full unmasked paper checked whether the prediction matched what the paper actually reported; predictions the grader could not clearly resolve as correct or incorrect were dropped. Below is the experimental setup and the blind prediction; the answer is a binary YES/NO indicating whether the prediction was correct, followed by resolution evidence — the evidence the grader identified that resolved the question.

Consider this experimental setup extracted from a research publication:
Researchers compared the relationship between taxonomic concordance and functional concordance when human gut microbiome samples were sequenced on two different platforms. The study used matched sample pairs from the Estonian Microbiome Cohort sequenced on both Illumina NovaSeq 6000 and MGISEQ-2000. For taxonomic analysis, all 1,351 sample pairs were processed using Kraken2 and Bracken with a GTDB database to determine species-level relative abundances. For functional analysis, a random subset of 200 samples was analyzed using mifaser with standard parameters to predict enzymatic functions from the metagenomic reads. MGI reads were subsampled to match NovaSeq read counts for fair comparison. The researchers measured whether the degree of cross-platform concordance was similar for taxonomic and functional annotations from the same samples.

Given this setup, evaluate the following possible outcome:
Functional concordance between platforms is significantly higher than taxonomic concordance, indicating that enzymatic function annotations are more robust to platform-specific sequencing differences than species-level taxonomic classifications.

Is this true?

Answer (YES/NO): NO